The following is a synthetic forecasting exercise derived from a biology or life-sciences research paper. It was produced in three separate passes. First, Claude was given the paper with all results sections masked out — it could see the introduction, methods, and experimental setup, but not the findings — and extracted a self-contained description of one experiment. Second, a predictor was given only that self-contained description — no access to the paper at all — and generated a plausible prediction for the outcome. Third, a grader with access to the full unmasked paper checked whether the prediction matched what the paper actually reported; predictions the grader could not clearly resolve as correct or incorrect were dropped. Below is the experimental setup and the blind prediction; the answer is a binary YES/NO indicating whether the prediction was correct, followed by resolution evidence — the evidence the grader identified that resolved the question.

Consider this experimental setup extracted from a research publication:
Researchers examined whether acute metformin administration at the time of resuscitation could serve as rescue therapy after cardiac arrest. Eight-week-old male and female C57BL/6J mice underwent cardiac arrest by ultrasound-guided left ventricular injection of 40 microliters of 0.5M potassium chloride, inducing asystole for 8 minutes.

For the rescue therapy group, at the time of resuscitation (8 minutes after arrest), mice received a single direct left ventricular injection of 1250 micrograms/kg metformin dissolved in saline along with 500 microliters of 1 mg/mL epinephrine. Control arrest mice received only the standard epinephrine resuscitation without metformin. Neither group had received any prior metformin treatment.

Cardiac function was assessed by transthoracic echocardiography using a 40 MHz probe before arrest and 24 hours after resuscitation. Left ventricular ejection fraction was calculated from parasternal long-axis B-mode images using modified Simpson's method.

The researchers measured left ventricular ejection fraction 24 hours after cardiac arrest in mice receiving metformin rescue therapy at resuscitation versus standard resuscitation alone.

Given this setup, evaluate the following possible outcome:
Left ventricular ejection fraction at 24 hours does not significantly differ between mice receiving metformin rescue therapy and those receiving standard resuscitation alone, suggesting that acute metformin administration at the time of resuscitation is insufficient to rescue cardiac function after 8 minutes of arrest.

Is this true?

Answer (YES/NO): YES